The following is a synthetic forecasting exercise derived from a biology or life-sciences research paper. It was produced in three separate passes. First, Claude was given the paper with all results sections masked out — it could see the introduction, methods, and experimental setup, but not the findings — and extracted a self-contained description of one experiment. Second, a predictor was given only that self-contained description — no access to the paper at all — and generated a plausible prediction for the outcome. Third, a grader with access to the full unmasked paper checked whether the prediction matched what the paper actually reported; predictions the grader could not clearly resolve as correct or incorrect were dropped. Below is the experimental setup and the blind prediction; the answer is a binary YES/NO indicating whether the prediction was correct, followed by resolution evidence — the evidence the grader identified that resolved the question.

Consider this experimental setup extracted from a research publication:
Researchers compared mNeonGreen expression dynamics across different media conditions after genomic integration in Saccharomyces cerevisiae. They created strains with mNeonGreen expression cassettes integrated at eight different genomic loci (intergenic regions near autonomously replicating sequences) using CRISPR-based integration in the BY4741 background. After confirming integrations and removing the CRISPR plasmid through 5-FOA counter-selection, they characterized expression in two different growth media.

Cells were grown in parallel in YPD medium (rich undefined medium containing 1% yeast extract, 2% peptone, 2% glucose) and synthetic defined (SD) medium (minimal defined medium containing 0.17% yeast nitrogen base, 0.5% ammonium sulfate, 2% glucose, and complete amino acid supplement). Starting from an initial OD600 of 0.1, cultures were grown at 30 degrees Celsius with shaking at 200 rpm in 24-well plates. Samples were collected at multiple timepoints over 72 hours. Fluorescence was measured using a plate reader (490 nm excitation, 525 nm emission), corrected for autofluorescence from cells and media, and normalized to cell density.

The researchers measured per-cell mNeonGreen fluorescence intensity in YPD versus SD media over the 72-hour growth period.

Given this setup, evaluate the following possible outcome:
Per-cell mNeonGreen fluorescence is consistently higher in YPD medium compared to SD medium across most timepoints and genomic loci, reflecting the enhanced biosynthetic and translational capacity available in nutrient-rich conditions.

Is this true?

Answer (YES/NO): NO